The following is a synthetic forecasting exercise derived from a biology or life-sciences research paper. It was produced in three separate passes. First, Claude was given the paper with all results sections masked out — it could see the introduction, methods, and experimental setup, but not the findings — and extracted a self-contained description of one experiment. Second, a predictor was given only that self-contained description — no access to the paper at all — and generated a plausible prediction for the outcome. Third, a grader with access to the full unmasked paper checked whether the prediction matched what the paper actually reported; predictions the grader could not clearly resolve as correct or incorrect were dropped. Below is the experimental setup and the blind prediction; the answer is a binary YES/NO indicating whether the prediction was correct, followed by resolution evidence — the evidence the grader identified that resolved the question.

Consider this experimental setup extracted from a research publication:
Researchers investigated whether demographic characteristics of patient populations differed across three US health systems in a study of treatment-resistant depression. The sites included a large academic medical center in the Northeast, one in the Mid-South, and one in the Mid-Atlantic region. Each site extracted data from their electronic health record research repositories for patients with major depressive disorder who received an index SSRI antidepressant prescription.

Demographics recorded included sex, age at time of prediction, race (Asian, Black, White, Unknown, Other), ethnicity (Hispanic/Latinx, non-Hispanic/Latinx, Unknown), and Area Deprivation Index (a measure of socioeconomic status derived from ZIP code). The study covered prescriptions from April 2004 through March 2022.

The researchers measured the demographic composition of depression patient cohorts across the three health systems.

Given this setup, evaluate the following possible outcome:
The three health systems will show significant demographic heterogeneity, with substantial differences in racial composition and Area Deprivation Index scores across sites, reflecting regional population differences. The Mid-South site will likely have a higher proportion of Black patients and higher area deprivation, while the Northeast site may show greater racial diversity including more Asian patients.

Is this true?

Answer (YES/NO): NO